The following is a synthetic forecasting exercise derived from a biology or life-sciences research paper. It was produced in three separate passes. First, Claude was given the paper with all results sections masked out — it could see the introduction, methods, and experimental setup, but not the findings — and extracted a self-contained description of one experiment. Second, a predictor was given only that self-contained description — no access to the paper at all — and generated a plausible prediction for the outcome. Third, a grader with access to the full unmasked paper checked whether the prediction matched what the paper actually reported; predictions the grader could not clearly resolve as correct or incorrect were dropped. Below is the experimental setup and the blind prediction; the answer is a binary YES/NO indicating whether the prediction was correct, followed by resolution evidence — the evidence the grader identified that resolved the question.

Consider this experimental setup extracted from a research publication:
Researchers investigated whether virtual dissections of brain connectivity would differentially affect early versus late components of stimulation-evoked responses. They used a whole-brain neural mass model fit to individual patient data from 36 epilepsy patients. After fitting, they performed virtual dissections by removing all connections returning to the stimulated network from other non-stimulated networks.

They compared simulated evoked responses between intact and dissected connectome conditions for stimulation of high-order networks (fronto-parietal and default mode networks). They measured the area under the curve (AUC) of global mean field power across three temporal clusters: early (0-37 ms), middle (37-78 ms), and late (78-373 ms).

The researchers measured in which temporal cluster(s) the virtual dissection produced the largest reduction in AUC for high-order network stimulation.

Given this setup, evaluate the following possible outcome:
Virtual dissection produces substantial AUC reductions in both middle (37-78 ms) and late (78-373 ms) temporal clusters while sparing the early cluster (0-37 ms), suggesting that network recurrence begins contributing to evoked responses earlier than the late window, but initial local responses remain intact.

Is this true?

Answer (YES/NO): NO